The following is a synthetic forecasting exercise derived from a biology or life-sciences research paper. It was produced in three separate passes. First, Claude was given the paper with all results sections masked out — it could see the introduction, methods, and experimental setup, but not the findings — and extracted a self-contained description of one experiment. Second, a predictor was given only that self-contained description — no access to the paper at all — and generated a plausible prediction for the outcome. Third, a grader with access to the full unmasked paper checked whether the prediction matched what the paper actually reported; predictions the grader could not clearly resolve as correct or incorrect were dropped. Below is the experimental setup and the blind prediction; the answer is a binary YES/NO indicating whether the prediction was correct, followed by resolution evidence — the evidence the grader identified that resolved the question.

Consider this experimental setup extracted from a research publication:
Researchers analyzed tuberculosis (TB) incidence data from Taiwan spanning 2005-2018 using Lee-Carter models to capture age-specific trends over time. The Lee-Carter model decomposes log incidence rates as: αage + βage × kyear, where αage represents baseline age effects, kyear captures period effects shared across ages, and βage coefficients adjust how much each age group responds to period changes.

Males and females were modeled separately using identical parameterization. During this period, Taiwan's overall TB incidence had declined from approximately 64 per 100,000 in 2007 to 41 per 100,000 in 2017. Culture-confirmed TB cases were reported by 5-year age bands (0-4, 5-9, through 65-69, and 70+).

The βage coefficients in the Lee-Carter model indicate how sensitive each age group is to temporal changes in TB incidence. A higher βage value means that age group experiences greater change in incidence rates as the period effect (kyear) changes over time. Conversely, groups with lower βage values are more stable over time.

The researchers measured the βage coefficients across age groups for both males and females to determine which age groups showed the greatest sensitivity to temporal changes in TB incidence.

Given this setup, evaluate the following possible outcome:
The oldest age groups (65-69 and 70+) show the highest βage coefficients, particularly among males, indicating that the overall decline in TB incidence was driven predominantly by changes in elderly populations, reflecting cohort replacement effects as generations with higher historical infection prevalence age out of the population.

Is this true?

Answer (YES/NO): NO